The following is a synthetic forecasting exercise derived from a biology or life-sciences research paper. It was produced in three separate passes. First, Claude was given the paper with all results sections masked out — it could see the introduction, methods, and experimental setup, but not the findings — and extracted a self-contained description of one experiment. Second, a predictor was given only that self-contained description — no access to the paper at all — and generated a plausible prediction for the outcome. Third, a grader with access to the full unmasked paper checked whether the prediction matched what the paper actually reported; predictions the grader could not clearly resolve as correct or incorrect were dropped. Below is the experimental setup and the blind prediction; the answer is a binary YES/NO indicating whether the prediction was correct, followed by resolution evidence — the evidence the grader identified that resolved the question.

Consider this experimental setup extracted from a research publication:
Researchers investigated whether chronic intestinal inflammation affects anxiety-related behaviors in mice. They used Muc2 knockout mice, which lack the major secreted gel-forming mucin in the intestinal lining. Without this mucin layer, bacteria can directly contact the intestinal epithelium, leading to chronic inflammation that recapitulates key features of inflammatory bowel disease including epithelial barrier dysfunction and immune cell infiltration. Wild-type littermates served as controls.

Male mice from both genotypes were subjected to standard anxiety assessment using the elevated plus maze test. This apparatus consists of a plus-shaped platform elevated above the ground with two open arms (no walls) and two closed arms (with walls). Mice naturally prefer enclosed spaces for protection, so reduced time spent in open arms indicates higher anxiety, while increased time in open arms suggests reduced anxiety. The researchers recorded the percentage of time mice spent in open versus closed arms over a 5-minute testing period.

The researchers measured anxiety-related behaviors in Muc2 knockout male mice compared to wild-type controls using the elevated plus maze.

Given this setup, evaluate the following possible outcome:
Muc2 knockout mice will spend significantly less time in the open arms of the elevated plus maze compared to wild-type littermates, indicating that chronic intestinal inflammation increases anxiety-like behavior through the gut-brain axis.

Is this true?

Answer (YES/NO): NO